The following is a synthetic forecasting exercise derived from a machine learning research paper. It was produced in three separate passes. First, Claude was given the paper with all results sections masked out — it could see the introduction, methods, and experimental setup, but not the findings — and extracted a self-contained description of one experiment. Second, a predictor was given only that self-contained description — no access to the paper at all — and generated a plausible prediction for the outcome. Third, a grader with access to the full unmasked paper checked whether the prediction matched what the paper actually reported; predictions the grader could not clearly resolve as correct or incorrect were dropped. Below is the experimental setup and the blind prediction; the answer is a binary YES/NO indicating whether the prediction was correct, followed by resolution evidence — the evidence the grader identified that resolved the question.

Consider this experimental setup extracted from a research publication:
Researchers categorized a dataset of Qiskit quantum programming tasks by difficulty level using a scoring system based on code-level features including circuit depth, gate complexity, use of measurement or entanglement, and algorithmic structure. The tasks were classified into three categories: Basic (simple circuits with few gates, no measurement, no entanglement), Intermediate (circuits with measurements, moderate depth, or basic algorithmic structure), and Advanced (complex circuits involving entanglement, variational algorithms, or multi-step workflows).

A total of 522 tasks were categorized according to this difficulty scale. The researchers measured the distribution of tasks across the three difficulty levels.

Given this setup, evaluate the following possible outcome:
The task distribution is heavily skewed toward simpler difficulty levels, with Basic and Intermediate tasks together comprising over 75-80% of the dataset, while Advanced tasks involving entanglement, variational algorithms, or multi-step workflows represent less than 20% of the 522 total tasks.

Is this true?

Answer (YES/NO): YES